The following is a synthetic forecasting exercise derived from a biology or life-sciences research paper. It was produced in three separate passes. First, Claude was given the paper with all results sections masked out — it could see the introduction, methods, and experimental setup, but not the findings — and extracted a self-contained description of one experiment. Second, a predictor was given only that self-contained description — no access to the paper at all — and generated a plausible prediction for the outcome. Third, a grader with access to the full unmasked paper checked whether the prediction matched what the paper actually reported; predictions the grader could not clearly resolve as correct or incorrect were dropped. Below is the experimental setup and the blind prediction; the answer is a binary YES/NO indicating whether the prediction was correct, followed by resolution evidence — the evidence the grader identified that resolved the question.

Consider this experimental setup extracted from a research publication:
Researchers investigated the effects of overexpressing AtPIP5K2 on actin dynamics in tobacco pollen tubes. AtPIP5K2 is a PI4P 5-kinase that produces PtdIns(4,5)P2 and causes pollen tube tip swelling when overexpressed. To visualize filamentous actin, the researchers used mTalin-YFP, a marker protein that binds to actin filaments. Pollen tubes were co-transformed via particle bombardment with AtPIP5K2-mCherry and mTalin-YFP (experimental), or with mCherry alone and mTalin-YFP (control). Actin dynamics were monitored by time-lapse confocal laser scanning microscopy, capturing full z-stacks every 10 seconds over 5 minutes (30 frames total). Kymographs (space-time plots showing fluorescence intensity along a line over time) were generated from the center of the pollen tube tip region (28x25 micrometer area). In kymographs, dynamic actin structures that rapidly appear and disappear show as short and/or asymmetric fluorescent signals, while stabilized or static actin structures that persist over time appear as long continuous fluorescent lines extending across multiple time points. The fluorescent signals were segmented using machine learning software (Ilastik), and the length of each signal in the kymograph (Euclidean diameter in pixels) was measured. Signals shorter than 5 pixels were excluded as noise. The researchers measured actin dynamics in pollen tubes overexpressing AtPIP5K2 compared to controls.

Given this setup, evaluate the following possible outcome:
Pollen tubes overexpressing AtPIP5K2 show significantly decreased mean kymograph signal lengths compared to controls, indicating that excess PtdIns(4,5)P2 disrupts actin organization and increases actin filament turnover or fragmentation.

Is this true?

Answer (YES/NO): NO